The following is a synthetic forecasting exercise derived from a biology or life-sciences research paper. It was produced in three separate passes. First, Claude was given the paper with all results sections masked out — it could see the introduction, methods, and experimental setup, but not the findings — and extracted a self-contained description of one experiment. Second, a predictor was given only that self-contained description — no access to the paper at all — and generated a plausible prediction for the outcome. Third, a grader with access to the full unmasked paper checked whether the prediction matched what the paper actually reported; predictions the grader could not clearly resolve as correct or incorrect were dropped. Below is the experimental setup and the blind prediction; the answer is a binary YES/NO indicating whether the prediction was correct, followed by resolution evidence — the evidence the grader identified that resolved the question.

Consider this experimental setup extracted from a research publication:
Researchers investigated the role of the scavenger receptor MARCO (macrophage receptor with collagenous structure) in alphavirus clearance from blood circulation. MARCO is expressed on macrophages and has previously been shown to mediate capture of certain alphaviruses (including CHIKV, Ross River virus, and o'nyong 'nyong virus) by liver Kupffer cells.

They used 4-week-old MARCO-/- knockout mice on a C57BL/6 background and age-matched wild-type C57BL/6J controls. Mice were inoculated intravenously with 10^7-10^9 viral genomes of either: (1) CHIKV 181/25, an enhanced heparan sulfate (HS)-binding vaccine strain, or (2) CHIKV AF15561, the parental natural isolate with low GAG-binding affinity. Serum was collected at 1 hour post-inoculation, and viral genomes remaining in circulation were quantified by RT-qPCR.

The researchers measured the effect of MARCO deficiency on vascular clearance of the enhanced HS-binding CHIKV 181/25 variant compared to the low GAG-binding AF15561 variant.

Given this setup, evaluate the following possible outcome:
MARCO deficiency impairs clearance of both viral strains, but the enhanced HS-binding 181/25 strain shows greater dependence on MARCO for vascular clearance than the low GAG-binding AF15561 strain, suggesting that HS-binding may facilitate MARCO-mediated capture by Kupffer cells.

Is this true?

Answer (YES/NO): NO